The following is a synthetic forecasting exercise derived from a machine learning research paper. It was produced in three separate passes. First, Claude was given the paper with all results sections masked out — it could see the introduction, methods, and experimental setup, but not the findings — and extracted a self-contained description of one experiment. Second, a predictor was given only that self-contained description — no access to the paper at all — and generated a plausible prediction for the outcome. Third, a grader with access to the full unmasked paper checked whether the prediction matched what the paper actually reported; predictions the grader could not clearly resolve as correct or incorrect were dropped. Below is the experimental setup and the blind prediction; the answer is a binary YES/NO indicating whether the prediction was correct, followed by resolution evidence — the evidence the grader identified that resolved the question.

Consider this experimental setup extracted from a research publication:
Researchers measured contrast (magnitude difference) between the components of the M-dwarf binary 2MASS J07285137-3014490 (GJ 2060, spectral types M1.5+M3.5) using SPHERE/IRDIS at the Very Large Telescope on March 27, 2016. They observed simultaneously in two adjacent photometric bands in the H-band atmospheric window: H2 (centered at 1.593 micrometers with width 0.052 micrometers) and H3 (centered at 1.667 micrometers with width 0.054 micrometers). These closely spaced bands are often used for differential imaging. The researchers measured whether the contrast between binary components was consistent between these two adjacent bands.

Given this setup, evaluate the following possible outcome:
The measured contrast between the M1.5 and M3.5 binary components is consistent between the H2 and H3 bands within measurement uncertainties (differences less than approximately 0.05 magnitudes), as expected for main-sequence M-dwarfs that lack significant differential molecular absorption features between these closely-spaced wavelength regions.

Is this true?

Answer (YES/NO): YES